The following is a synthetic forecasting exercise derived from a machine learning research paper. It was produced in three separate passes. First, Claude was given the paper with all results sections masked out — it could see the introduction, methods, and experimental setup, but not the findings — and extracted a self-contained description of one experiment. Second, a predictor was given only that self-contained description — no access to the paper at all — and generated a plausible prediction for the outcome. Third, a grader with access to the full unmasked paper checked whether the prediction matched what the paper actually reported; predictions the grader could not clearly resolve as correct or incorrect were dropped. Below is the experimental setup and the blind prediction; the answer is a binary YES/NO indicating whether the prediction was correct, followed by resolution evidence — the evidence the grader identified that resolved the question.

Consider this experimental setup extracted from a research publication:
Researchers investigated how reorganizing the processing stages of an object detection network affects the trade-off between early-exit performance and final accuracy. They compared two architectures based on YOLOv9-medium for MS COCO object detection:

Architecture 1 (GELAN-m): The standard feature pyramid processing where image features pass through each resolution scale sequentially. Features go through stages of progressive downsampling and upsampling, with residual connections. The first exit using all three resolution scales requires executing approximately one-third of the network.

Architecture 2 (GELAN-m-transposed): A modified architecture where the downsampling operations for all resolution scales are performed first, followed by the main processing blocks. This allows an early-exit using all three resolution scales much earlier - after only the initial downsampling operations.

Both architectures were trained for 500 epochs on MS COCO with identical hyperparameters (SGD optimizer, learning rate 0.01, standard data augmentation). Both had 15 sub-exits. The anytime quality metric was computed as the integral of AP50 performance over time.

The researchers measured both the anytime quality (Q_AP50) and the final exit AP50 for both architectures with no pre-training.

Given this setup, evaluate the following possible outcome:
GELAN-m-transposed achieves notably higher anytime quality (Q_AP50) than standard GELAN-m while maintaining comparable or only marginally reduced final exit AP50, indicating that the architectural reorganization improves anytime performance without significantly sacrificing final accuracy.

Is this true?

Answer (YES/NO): NO